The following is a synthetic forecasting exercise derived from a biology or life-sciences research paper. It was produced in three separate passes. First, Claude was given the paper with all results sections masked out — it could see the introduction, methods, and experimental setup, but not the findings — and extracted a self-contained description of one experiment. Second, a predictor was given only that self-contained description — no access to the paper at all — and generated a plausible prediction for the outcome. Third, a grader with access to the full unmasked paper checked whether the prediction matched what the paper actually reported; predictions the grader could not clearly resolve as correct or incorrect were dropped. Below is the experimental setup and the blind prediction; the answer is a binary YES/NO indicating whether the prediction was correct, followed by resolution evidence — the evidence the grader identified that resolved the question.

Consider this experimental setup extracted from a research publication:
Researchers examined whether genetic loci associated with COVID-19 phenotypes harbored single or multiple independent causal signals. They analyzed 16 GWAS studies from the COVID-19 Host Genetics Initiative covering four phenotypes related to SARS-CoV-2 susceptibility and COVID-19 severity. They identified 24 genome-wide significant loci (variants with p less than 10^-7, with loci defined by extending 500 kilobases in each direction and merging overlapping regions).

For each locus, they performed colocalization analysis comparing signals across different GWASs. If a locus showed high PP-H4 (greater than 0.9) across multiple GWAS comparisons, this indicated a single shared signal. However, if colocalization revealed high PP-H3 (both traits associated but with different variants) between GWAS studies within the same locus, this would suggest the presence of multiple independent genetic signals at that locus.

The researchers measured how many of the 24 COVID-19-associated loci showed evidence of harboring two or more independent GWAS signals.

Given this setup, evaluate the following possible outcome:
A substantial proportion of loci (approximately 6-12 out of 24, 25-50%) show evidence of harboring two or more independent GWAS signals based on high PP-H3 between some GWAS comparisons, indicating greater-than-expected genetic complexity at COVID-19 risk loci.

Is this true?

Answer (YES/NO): NO